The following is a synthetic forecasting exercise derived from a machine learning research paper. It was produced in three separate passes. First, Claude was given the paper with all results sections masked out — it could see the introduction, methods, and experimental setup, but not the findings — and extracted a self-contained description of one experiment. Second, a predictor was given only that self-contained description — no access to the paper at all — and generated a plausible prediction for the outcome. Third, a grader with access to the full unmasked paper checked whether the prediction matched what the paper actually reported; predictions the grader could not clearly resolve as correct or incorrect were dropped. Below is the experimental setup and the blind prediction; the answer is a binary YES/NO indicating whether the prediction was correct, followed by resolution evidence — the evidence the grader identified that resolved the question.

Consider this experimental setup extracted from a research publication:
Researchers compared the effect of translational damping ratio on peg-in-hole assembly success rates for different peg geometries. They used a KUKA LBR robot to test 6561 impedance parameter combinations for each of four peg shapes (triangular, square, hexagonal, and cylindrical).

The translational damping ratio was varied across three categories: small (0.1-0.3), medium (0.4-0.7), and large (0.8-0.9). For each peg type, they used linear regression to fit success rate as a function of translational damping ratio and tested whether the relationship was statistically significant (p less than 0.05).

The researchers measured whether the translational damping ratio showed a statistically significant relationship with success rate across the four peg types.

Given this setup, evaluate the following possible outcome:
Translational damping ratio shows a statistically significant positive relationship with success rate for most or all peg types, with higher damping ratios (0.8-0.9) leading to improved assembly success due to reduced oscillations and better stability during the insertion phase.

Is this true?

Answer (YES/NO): NO